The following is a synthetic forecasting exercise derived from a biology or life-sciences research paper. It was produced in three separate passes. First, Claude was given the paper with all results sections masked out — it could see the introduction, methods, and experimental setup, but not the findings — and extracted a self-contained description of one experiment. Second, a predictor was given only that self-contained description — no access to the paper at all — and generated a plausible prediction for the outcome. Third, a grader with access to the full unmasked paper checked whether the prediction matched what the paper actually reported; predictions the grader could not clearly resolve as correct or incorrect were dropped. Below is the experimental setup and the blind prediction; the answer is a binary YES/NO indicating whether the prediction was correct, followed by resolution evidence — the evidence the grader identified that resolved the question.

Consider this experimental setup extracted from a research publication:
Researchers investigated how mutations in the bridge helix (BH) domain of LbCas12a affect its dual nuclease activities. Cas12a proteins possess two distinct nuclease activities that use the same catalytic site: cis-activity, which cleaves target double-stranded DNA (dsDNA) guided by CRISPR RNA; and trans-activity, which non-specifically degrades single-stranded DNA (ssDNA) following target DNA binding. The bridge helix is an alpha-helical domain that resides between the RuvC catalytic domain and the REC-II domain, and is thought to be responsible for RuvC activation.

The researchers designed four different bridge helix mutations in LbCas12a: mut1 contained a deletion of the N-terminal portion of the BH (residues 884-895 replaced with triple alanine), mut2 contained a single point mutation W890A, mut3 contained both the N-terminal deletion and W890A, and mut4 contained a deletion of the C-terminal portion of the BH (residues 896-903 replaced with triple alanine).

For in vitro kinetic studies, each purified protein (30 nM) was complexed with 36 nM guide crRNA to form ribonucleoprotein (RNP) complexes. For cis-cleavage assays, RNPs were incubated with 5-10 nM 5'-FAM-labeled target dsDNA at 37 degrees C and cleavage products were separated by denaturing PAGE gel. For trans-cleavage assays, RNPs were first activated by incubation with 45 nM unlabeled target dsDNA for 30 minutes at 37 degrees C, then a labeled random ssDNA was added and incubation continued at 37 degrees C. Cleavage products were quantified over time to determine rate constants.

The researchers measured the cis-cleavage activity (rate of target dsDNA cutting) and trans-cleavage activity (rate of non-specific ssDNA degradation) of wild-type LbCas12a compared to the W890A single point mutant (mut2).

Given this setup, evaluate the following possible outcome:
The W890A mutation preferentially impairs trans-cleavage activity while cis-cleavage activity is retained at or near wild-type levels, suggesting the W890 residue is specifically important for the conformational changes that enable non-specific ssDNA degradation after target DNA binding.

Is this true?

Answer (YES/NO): NO